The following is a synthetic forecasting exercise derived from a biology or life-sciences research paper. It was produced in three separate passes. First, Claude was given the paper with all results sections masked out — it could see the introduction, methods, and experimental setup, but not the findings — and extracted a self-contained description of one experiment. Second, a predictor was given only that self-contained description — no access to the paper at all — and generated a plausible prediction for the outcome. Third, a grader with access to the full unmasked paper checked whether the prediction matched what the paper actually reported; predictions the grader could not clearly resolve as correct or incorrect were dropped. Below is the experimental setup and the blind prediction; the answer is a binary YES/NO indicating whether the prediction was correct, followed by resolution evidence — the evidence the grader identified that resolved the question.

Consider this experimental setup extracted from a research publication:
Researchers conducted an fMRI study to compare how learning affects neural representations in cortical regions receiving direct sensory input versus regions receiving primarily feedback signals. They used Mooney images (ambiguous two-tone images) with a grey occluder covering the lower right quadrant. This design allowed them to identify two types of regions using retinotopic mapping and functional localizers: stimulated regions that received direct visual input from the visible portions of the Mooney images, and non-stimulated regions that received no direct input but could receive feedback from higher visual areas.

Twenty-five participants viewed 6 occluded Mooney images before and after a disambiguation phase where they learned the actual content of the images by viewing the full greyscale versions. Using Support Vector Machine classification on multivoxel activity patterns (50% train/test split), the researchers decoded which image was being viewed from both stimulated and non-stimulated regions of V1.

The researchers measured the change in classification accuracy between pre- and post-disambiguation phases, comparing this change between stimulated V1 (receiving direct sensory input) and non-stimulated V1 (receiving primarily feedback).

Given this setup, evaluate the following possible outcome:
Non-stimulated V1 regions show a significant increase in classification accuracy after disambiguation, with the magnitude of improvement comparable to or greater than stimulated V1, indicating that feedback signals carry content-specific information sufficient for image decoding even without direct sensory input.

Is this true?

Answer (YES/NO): YES